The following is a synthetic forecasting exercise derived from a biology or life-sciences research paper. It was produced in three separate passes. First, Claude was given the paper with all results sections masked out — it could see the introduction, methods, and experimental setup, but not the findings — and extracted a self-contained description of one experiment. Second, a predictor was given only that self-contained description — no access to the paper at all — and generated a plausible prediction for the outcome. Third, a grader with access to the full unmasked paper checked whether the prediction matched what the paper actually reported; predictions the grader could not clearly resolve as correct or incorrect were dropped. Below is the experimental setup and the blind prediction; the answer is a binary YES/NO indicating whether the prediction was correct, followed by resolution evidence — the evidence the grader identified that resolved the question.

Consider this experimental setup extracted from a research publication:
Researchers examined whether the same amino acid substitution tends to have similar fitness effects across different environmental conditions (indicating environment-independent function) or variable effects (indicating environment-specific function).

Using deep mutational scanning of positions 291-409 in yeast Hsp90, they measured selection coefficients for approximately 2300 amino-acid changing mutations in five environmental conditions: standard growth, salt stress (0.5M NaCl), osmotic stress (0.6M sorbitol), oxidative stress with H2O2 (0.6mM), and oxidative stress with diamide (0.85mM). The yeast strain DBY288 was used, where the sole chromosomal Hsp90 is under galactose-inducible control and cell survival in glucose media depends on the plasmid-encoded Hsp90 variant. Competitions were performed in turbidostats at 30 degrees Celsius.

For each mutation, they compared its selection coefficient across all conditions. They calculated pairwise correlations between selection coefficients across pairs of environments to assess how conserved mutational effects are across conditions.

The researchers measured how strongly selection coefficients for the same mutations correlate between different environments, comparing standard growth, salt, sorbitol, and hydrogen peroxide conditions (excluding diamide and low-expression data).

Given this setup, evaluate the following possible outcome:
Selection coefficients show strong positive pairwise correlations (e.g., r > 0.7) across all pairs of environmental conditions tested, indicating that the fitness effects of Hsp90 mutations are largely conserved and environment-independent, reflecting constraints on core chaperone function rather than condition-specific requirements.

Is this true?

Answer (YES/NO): YES